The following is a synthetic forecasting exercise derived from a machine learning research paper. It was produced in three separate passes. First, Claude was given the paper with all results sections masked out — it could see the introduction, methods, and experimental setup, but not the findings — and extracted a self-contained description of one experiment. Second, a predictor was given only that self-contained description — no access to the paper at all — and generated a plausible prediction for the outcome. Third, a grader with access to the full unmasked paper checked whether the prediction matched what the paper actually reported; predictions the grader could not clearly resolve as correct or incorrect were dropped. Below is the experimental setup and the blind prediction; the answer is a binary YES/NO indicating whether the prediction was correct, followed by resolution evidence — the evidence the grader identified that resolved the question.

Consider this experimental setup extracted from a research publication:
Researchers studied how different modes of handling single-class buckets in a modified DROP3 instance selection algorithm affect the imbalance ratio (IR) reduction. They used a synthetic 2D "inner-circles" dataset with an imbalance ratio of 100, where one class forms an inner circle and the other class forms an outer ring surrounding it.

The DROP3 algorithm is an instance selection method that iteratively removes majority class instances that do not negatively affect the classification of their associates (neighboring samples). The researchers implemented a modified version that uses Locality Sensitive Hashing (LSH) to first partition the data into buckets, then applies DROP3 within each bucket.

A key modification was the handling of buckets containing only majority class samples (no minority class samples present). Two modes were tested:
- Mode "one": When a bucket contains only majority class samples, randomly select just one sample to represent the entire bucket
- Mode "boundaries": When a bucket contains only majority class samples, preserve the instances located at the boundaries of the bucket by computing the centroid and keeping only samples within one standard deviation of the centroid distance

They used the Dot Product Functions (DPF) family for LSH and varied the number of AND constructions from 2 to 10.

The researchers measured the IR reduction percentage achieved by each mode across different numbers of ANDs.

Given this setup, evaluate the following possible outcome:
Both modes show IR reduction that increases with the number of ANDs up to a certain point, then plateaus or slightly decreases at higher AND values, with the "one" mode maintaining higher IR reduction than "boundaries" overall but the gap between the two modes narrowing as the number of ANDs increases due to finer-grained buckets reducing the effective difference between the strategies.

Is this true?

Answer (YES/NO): NO